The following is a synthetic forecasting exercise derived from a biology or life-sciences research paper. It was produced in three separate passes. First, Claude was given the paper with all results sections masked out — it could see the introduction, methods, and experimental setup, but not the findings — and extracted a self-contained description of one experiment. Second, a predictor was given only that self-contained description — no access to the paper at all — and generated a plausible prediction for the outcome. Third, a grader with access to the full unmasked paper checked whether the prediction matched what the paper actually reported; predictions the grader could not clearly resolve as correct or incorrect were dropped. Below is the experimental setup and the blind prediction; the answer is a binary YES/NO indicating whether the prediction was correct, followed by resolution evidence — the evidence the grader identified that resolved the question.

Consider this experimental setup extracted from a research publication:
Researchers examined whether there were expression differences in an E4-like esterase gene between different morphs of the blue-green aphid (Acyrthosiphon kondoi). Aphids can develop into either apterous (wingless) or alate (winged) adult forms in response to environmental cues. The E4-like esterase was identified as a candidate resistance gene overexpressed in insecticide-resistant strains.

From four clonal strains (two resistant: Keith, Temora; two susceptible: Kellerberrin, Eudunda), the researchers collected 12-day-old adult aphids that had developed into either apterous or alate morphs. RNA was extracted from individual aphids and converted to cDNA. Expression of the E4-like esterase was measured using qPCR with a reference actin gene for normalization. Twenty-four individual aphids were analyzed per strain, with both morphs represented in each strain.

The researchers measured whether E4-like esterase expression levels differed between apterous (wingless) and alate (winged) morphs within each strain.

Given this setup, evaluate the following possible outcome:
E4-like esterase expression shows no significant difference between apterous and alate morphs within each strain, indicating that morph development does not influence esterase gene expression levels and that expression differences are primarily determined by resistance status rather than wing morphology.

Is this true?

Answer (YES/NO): YES